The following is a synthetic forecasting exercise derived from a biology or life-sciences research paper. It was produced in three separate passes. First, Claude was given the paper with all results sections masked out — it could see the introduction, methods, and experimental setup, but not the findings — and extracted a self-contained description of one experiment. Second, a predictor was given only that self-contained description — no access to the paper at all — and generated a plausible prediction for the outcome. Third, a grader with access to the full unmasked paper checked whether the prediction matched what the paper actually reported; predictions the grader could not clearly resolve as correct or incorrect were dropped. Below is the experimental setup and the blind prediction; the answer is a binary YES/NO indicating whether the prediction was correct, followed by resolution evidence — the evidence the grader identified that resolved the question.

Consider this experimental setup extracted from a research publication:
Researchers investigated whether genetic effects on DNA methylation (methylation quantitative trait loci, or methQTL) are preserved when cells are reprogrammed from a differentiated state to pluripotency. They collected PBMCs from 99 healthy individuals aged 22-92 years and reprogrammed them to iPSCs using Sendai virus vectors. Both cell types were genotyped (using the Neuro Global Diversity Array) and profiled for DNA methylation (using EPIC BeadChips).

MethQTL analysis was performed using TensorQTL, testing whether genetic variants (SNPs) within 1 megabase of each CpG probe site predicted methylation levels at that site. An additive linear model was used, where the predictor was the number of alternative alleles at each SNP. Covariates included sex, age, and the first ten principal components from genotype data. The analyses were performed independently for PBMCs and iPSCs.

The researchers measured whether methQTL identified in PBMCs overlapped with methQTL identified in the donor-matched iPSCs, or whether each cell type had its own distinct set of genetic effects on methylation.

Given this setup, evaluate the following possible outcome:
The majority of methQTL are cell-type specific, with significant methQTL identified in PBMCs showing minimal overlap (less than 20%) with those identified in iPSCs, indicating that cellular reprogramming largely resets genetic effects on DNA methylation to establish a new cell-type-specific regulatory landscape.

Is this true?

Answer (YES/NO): YES